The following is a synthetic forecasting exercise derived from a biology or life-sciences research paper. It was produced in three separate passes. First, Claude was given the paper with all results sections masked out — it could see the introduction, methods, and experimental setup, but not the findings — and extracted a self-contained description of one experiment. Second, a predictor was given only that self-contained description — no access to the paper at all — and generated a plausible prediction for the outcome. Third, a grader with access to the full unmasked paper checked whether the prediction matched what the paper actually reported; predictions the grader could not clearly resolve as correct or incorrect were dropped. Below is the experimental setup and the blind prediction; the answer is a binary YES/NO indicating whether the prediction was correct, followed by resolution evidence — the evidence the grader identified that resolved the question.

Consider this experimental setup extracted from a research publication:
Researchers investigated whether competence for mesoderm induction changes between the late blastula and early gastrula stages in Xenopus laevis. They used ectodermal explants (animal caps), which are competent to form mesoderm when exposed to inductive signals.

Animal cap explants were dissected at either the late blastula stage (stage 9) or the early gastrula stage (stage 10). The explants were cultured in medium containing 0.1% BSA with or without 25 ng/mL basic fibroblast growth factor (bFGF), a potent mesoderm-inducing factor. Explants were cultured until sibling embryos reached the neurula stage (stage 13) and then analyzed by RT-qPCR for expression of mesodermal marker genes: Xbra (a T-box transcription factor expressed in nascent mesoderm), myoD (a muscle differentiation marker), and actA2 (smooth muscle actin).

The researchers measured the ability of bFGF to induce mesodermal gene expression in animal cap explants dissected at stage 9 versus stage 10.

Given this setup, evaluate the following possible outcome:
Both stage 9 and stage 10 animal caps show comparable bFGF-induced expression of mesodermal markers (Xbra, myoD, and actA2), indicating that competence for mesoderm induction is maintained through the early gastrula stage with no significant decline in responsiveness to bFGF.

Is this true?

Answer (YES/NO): NO